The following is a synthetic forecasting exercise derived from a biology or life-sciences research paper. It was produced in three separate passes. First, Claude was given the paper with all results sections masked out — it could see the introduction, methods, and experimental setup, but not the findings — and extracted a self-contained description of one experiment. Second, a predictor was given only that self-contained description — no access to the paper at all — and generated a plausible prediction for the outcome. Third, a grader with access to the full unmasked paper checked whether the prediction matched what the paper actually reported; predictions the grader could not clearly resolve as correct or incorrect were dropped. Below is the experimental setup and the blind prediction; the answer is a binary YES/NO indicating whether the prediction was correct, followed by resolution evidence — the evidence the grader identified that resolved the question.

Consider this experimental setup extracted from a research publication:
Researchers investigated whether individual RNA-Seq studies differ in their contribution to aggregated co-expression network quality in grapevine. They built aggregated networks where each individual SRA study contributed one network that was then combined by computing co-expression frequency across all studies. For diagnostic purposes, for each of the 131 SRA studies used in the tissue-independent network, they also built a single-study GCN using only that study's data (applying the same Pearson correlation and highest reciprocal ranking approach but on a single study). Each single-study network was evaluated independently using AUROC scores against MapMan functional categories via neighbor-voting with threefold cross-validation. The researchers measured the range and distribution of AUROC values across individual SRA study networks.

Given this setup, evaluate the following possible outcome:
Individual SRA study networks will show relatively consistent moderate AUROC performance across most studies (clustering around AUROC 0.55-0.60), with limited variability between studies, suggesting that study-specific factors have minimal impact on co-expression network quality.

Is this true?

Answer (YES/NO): NO